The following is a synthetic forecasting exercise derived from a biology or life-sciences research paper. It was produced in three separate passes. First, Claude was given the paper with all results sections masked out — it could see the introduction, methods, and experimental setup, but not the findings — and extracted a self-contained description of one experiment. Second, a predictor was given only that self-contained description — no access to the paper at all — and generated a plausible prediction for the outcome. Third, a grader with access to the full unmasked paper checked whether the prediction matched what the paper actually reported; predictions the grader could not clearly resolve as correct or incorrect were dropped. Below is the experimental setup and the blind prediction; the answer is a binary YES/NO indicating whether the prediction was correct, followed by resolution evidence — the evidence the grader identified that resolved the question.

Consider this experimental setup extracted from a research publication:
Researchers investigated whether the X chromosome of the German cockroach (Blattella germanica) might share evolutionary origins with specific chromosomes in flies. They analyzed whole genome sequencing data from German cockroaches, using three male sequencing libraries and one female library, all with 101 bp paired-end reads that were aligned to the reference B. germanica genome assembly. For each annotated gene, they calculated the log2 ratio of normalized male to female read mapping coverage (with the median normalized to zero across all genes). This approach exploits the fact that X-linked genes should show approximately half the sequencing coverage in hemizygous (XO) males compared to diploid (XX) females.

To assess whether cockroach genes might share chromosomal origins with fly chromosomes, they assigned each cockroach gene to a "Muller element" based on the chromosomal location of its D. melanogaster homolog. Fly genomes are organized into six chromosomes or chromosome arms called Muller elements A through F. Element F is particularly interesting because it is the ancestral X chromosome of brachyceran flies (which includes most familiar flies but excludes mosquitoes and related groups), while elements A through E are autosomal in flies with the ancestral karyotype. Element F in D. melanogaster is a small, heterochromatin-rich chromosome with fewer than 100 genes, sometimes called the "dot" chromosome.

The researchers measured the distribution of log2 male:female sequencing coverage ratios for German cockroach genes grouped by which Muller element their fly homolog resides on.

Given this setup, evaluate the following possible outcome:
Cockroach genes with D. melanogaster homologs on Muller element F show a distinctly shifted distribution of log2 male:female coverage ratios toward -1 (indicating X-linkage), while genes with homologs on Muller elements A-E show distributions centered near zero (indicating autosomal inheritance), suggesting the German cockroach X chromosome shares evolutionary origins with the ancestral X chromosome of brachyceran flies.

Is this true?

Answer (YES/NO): YES